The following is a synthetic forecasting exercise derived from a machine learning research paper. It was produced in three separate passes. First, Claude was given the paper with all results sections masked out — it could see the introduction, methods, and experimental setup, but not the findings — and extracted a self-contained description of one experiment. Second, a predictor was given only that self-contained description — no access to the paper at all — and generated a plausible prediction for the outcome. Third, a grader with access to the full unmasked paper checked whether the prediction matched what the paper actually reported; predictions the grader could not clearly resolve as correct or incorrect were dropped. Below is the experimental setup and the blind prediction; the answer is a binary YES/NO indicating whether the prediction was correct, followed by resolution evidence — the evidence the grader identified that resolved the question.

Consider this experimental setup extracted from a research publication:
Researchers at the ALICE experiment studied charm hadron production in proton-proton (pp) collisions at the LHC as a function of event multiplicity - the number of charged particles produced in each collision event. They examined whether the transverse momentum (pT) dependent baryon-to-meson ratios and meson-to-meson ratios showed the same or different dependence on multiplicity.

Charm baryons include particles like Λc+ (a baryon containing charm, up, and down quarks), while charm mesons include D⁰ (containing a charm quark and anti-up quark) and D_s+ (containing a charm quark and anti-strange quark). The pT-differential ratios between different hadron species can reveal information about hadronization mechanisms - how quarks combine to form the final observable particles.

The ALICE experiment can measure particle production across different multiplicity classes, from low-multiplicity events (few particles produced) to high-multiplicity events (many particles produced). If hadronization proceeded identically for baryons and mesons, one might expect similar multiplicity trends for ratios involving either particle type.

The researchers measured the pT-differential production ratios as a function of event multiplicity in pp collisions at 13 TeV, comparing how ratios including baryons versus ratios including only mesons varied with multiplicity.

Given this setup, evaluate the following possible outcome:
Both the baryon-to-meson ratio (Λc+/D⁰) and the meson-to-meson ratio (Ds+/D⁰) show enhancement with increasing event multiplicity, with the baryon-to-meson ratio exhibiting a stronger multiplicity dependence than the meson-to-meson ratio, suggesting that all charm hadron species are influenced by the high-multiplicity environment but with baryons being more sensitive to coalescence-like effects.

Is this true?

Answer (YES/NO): NO